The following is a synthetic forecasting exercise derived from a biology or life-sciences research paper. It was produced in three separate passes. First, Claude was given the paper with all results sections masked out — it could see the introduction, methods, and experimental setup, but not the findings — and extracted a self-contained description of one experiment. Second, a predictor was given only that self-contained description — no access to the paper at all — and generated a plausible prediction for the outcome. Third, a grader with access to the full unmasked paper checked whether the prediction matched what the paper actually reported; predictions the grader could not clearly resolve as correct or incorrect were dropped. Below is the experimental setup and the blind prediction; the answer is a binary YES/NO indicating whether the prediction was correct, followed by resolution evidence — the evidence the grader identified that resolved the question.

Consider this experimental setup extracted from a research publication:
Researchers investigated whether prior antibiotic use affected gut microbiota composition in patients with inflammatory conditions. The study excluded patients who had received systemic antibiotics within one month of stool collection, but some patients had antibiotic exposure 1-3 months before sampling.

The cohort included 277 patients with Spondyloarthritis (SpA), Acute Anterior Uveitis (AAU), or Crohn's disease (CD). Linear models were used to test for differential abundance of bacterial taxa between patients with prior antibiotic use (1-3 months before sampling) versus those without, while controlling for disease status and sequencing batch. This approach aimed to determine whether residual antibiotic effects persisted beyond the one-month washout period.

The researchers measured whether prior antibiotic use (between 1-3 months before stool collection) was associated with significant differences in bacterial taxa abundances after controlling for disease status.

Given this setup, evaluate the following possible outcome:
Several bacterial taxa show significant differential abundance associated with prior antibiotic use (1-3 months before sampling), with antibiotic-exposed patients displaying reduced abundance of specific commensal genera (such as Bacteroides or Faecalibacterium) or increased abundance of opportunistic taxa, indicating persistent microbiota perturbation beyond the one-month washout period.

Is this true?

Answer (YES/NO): NO